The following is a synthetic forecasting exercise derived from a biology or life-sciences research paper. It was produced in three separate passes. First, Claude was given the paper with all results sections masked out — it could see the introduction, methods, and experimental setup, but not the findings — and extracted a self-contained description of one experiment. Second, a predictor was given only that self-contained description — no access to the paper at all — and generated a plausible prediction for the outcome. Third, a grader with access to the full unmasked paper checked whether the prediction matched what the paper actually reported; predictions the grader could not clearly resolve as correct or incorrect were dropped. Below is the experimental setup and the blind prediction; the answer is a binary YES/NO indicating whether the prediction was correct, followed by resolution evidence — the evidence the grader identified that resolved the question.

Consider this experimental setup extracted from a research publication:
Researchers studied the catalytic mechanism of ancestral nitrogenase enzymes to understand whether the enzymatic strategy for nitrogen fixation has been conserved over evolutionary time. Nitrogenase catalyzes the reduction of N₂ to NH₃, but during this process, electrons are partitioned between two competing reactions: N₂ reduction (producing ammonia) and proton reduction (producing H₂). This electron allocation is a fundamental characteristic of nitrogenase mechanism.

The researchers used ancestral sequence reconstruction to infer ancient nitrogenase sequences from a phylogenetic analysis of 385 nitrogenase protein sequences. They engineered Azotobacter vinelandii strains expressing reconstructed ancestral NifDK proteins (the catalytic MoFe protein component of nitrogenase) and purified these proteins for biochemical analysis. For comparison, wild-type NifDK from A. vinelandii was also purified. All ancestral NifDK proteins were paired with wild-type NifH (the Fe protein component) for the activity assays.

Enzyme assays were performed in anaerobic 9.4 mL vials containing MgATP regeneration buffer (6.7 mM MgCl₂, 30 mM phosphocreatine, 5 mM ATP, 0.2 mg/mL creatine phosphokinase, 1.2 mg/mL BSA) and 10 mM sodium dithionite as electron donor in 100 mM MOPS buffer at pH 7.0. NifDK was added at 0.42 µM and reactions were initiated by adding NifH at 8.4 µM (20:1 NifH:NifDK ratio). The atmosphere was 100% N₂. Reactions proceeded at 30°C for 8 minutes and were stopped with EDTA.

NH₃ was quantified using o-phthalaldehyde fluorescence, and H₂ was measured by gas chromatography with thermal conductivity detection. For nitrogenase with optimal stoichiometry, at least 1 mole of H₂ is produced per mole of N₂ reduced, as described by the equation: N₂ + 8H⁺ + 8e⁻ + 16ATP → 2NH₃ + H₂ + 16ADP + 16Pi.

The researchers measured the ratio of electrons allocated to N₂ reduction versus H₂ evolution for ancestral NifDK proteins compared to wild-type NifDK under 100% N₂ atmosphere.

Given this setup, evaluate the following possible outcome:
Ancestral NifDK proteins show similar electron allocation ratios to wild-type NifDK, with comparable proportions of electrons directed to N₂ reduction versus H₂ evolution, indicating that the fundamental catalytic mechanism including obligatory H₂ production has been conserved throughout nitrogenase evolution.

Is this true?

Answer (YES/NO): YES